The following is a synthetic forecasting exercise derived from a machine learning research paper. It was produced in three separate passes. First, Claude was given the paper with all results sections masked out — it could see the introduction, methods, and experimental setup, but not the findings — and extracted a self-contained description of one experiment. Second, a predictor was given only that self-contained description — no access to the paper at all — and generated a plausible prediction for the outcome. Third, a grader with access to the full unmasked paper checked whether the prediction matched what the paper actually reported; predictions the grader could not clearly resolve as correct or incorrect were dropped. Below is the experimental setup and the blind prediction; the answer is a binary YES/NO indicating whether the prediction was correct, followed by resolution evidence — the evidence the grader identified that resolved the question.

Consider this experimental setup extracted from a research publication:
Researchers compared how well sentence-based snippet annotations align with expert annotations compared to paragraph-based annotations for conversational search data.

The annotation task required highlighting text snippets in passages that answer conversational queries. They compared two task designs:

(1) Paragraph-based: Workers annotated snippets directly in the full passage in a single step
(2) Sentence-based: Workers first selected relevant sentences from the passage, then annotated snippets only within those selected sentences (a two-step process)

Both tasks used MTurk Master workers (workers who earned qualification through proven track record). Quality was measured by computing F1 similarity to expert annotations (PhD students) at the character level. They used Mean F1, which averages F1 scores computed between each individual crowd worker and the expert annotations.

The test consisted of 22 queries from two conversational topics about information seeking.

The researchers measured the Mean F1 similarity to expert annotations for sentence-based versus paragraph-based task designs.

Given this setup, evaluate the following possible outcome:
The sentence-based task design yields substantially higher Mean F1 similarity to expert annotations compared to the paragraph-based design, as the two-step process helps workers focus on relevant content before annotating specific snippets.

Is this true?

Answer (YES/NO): NO